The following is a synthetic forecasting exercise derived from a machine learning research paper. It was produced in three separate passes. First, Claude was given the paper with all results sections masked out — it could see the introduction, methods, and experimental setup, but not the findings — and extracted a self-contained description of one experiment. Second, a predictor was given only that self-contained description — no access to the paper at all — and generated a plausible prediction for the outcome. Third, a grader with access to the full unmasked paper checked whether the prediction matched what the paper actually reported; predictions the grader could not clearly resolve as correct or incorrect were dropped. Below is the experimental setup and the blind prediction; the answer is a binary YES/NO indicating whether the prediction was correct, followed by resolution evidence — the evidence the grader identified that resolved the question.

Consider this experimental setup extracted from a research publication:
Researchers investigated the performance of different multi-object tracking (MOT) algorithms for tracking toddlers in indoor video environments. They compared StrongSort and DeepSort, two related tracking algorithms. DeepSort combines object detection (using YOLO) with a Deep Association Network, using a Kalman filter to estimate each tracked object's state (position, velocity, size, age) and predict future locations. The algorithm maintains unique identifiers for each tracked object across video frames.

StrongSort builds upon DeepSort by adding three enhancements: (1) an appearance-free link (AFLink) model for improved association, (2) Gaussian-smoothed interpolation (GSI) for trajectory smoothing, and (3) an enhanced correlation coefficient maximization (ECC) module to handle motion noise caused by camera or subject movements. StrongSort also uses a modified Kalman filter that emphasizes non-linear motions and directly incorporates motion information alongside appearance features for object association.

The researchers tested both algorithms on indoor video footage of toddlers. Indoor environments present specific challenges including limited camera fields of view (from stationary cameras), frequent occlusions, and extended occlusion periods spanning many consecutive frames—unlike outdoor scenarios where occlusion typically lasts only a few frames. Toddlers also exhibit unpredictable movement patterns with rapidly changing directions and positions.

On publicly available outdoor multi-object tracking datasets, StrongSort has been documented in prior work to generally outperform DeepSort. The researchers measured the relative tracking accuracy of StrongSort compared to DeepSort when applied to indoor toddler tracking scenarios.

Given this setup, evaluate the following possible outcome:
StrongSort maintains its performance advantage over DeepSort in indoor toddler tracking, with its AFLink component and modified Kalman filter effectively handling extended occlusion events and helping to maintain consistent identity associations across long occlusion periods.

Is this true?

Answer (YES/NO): NO